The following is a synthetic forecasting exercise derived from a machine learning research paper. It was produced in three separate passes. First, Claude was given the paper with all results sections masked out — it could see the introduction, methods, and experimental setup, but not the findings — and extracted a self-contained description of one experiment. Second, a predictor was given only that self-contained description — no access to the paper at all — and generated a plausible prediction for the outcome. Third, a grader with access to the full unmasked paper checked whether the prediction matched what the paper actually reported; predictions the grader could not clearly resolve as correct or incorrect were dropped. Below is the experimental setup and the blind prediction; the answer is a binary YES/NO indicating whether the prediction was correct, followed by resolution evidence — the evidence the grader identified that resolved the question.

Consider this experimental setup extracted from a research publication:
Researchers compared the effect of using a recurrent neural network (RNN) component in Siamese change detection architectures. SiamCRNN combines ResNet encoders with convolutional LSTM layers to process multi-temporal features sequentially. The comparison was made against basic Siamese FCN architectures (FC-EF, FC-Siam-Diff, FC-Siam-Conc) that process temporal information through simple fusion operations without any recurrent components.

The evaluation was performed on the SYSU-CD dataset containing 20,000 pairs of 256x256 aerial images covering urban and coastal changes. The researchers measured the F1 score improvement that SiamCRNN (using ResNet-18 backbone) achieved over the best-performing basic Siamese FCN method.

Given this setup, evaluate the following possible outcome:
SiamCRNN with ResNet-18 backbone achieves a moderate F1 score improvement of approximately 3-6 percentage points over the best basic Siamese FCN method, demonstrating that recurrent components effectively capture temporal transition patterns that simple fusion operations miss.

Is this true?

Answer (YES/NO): YES